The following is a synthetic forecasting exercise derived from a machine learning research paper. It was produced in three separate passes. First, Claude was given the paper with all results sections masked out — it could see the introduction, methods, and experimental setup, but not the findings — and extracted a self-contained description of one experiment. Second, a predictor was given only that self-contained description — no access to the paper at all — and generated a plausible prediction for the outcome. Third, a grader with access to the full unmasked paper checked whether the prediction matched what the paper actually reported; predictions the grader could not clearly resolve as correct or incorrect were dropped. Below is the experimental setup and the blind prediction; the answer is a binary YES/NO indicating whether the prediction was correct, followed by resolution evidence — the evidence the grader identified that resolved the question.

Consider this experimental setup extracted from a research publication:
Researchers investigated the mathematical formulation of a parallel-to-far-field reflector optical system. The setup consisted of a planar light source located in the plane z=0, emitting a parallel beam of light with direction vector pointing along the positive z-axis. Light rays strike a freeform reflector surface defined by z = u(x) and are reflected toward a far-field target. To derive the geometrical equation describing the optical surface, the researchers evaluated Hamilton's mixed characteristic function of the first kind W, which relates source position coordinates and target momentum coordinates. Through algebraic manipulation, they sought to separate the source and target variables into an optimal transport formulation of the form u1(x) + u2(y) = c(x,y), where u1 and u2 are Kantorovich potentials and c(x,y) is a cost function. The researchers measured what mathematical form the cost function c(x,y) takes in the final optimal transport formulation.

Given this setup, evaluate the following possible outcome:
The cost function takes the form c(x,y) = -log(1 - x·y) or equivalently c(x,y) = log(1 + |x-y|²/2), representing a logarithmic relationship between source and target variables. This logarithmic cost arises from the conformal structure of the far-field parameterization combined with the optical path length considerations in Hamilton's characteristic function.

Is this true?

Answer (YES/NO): NO